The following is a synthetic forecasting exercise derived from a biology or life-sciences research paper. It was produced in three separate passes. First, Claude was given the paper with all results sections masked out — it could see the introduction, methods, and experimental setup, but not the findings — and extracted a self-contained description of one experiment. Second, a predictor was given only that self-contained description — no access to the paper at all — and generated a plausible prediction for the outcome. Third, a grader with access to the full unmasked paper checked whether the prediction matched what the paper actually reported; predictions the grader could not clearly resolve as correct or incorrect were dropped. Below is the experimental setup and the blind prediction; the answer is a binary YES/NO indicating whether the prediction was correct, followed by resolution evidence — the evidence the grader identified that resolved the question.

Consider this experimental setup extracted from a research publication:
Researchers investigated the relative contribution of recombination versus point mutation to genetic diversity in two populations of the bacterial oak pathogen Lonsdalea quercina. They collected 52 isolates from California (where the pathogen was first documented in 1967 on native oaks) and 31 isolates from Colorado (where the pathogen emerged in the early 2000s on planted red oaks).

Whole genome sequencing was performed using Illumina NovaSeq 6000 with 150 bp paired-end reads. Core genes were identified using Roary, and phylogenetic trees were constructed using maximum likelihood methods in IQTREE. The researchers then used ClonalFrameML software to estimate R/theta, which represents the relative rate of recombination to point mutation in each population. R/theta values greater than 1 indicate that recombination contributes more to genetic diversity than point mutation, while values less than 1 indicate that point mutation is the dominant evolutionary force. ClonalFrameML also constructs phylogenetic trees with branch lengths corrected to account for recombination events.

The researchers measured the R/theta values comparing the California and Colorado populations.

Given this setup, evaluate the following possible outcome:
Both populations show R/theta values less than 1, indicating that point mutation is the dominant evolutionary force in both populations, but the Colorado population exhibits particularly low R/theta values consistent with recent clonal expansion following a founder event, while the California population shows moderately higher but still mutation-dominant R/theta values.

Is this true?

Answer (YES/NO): NO